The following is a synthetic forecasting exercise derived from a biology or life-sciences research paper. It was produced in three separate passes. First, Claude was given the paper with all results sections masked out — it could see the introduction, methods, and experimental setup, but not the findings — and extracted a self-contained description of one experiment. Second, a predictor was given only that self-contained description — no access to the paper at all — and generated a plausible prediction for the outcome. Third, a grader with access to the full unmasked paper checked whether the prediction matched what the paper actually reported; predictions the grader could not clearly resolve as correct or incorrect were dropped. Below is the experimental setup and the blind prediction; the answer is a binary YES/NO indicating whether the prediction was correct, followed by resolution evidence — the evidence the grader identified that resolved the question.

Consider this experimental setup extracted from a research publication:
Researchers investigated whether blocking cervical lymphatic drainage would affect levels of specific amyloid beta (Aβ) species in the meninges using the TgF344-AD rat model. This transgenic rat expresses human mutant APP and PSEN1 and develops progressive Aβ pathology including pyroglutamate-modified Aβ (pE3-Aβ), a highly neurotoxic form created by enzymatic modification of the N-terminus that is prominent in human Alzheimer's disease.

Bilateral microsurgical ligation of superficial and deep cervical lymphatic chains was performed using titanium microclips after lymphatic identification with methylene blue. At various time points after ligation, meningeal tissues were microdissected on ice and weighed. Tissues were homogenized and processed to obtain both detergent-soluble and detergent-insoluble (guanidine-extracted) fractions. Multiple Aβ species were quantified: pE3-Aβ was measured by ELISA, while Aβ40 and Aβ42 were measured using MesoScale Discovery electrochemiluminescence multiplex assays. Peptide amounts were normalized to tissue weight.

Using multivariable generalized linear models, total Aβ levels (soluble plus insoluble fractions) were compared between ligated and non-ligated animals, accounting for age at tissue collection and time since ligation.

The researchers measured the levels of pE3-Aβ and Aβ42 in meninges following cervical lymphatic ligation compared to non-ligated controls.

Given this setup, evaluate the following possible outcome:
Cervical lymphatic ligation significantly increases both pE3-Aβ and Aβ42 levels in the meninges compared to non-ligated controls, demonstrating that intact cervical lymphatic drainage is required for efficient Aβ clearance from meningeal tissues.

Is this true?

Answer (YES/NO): NO